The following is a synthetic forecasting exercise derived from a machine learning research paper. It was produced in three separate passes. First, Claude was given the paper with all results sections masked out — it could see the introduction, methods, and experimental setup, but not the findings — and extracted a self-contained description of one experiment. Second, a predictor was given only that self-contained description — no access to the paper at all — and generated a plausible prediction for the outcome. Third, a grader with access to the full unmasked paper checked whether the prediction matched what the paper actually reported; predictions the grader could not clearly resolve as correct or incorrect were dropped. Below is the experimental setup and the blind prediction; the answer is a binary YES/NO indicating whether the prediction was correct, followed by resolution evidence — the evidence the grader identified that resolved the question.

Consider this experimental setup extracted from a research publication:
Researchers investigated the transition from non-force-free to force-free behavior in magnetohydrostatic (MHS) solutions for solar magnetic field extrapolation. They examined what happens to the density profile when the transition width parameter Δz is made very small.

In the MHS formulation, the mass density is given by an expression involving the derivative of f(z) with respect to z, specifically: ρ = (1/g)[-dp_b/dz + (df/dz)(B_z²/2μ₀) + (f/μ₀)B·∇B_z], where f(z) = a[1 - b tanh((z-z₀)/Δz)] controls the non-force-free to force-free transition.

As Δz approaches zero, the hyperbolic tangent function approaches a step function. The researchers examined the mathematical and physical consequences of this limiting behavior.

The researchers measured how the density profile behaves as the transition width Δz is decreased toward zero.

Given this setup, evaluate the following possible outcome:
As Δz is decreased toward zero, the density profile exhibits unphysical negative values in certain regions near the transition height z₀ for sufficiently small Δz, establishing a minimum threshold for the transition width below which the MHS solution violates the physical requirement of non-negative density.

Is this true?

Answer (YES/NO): NO